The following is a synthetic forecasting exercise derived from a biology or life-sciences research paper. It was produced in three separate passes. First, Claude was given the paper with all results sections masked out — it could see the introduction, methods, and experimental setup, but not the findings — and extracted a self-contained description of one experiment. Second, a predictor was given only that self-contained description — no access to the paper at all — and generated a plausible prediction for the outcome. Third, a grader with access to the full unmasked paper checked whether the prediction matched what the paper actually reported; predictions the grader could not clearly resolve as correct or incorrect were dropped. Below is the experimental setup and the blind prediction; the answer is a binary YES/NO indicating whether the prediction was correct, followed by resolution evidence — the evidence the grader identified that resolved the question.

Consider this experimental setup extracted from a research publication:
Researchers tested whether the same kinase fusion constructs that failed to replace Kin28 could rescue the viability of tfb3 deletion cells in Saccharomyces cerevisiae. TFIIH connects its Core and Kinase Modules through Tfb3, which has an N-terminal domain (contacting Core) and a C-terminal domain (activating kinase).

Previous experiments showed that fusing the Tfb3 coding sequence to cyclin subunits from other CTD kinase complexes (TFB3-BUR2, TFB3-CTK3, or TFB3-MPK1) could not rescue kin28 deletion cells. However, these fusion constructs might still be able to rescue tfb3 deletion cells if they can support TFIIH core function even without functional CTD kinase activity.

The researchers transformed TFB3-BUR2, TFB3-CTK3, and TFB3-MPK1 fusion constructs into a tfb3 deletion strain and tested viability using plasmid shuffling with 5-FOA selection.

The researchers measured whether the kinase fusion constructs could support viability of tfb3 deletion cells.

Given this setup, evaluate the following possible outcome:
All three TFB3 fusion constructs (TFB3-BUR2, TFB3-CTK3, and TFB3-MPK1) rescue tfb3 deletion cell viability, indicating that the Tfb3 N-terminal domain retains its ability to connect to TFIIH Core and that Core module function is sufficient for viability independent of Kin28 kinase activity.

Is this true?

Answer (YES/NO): YES